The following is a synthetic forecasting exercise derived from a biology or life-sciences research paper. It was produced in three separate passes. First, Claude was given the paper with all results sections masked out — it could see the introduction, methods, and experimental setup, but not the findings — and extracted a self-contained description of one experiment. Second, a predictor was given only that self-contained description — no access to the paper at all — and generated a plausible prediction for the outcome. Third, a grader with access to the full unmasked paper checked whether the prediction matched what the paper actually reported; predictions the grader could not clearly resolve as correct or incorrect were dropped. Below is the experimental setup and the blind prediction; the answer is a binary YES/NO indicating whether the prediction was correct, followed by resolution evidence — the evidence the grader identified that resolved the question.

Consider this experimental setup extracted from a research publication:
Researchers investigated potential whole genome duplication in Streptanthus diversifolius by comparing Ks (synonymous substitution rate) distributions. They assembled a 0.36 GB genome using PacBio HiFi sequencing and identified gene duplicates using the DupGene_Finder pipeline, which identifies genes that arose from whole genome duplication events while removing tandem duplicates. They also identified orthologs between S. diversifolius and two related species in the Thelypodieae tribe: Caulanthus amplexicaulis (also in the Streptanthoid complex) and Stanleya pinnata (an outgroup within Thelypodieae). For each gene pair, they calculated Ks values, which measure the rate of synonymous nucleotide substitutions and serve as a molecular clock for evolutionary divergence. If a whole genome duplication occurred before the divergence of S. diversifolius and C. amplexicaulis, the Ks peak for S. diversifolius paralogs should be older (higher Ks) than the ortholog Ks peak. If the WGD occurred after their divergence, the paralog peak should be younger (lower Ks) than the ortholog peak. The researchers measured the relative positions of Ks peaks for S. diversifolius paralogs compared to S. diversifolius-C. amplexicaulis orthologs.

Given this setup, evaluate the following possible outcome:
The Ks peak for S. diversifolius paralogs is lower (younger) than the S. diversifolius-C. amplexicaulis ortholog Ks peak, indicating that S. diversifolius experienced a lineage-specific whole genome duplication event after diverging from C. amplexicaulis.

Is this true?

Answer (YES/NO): NO